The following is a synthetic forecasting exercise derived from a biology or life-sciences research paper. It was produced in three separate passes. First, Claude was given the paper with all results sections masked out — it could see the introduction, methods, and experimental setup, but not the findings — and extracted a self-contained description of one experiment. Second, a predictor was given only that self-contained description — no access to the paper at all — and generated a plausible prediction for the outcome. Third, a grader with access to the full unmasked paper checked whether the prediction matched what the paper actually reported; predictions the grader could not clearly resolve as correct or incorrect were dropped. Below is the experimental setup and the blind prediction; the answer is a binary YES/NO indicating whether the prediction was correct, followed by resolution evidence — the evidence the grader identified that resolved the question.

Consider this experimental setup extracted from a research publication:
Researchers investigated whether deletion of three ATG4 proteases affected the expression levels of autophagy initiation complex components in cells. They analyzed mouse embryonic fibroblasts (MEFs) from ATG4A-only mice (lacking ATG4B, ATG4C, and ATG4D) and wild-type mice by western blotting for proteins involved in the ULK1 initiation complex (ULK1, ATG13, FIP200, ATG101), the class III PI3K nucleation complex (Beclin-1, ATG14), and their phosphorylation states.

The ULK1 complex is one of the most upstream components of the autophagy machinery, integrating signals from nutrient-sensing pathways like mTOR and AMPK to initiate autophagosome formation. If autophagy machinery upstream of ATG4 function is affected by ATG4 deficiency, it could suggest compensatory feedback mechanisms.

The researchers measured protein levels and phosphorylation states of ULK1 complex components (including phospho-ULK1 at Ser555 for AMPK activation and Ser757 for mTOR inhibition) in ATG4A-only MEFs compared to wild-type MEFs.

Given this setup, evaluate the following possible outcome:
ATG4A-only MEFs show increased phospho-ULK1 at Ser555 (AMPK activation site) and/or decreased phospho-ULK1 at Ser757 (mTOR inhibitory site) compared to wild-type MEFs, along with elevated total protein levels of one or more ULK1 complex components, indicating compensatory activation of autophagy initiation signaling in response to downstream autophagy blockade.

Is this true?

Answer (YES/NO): NO